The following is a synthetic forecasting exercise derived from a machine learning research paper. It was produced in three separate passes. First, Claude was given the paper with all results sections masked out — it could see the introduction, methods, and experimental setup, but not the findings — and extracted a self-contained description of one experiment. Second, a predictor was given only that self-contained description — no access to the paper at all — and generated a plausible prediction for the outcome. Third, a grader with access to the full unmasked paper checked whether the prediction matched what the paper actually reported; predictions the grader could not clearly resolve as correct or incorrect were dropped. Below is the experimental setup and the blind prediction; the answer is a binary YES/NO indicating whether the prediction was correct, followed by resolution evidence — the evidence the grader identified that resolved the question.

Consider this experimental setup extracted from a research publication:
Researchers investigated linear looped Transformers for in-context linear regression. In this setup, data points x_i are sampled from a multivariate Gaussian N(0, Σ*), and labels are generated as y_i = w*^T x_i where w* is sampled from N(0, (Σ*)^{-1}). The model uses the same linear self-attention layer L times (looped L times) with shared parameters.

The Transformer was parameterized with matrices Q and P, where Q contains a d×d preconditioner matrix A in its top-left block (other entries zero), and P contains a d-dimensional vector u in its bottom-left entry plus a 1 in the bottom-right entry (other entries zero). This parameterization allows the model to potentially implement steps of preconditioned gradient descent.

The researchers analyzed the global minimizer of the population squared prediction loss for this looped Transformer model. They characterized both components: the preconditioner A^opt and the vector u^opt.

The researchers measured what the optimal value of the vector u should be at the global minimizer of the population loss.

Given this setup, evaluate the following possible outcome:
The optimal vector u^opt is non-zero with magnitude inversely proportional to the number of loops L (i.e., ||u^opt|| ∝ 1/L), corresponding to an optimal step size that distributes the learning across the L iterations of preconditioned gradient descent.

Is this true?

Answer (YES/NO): NO